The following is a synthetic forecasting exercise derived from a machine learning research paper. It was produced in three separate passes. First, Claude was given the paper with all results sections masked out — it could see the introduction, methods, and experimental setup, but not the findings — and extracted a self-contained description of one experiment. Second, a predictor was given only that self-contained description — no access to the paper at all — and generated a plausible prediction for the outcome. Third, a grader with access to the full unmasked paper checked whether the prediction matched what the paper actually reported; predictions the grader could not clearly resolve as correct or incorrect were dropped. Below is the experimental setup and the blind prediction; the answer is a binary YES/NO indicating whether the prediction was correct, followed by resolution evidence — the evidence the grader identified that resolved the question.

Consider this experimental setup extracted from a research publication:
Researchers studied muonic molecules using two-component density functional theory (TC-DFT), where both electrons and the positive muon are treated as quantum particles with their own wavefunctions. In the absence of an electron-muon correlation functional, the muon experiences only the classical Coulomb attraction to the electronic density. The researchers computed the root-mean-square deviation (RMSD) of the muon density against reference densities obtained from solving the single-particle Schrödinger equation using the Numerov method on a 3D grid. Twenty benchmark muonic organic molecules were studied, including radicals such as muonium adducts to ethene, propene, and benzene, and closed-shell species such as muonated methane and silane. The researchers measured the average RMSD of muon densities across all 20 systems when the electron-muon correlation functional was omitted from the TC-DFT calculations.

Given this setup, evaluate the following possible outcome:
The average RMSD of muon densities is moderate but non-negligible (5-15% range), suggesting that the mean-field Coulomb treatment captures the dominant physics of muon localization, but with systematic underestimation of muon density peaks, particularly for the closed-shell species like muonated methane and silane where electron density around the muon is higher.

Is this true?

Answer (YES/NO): NO